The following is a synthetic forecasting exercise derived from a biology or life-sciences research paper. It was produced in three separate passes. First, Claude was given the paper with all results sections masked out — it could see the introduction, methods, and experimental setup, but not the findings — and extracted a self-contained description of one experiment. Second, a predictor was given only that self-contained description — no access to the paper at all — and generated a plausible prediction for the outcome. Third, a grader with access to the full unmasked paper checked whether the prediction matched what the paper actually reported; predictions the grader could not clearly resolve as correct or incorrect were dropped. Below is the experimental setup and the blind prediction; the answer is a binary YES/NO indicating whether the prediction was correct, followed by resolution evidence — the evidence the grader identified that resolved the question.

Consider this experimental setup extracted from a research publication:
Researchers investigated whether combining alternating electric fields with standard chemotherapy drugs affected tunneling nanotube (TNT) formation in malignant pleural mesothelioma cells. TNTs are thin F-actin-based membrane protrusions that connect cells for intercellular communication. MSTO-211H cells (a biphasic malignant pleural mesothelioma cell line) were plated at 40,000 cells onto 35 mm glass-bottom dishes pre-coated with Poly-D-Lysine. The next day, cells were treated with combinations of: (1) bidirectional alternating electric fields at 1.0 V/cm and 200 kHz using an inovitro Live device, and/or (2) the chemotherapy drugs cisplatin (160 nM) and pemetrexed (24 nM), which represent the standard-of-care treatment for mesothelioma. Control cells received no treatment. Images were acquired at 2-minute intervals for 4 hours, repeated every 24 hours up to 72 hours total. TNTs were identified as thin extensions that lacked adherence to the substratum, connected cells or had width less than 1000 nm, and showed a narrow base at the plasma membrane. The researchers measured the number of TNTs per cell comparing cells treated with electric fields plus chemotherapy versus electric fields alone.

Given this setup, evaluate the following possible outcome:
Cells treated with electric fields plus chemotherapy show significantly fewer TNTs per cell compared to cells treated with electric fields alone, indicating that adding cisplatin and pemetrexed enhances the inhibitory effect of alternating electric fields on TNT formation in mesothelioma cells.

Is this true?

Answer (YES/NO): NO